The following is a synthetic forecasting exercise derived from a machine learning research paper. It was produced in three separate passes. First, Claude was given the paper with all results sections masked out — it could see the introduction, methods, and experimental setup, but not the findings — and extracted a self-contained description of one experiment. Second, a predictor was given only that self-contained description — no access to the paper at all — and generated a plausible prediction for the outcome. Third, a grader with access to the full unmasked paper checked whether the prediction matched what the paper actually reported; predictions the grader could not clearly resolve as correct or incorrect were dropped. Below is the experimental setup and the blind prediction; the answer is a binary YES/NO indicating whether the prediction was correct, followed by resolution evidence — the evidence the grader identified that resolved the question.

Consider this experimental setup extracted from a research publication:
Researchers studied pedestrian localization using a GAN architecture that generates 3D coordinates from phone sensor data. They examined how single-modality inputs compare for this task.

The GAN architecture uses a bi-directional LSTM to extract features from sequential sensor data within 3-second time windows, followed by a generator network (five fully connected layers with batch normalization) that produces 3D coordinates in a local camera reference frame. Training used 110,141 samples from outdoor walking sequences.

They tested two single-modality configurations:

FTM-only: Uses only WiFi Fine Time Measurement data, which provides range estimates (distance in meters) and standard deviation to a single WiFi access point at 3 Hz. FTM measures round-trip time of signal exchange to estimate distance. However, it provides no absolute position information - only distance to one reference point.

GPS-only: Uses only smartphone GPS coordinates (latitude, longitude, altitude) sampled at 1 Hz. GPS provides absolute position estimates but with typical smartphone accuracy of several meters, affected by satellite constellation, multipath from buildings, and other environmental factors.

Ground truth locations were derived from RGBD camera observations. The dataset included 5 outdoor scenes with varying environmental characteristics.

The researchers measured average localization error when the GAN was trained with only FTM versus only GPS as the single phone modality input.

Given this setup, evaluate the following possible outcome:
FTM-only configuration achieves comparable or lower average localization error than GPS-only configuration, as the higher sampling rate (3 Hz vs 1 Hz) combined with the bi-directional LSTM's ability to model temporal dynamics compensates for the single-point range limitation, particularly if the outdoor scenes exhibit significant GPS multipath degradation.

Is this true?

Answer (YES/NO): NO